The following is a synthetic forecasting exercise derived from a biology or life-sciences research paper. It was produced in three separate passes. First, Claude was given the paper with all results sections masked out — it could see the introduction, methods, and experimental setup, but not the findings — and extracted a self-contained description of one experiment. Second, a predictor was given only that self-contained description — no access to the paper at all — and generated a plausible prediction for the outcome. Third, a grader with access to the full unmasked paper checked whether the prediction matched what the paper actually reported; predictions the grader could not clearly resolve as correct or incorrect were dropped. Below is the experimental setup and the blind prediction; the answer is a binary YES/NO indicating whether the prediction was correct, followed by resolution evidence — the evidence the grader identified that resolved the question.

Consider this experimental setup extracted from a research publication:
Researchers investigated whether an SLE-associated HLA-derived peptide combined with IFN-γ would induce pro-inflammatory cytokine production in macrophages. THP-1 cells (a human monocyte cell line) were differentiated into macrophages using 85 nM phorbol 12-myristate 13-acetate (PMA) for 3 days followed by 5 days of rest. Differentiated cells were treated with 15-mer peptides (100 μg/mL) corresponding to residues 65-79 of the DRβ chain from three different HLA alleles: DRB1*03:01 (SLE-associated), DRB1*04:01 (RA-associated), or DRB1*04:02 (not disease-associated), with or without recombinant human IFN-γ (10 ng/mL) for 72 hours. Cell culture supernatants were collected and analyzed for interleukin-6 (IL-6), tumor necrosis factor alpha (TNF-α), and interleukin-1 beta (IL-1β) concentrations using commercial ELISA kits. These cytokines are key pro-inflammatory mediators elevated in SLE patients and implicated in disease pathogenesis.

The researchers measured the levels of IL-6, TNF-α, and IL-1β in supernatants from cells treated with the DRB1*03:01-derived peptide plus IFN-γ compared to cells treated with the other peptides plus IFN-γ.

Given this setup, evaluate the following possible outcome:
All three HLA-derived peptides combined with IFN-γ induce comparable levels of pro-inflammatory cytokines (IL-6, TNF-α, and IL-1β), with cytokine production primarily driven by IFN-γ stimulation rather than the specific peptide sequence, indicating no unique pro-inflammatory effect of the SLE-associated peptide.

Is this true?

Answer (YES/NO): NO